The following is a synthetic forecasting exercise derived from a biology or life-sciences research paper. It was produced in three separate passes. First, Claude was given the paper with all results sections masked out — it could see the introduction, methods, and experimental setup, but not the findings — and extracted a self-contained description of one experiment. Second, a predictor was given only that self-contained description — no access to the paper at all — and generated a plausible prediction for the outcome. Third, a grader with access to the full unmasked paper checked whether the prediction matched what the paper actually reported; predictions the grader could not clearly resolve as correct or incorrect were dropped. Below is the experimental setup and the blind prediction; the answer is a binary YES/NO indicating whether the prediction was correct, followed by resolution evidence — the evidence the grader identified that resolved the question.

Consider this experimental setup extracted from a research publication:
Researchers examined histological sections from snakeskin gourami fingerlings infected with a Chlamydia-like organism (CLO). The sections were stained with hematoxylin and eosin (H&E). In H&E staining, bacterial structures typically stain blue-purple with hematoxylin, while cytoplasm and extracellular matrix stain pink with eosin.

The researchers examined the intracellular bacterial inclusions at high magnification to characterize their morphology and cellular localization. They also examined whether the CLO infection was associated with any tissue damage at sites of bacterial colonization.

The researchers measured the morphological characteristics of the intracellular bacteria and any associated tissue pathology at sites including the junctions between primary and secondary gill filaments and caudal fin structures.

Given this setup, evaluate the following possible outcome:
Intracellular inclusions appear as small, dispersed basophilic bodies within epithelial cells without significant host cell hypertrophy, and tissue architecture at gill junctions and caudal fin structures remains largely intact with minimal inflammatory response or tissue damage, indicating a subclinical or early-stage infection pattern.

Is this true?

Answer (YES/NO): NO